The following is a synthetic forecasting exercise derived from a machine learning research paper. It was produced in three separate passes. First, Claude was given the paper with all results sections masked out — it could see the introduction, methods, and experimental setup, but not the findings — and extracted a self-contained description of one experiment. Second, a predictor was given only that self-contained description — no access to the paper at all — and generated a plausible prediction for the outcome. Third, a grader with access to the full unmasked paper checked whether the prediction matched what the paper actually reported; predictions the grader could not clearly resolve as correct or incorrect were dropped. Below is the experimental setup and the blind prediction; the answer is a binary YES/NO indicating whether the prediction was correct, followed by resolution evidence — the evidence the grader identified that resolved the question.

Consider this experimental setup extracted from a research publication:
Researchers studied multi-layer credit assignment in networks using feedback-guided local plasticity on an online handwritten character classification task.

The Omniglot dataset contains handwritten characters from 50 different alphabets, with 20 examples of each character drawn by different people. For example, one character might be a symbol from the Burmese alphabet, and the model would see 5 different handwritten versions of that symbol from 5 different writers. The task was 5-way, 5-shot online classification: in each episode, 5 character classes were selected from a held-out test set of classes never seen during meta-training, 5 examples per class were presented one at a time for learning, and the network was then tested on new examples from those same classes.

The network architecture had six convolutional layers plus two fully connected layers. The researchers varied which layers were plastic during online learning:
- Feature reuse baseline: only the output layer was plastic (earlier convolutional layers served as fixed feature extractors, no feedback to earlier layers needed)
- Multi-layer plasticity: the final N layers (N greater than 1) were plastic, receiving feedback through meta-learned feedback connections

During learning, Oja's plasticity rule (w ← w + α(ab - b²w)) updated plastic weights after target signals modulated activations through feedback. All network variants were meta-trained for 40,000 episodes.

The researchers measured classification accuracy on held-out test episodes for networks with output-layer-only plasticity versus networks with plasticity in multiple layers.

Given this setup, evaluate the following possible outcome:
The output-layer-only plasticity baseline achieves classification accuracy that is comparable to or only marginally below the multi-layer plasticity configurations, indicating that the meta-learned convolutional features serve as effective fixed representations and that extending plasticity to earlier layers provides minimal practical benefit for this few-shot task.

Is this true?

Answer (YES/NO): NO